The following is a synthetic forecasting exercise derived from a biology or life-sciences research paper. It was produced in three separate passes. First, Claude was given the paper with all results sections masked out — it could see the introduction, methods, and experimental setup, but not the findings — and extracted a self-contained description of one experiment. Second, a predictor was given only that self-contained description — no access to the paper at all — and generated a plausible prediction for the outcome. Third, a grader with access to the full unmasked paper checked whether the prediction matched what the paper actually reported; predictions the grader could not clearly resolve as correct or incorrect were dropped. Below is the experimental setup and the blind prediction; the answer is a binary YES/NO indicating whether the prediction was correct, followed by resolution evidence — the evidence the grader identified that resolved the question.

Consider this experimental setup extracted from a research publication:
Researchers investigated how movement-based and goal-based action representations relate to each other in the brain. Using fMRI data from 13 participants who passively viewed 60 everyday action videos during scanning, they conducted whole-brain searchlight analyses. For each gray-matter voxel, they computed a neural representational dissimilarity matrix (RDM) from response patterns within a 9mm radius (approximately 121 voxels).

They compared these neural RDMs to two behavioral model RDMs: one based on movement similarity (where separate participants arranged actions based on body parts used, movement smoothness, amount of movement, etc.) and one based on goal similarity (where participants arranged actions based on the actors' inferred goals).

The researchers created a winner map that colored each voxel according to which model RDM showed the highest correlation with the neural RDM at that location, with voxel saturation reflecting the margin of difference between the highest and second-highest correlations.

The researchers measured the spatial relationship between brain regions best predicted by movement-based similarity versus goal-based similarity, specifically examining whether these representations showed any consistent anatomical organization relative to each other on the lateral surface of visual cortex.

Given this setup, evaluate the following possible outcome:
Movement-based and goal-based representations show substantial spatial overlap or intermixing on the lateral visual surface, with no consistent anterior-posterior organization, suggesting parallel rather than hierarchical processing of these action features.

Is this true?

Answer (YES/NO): NO